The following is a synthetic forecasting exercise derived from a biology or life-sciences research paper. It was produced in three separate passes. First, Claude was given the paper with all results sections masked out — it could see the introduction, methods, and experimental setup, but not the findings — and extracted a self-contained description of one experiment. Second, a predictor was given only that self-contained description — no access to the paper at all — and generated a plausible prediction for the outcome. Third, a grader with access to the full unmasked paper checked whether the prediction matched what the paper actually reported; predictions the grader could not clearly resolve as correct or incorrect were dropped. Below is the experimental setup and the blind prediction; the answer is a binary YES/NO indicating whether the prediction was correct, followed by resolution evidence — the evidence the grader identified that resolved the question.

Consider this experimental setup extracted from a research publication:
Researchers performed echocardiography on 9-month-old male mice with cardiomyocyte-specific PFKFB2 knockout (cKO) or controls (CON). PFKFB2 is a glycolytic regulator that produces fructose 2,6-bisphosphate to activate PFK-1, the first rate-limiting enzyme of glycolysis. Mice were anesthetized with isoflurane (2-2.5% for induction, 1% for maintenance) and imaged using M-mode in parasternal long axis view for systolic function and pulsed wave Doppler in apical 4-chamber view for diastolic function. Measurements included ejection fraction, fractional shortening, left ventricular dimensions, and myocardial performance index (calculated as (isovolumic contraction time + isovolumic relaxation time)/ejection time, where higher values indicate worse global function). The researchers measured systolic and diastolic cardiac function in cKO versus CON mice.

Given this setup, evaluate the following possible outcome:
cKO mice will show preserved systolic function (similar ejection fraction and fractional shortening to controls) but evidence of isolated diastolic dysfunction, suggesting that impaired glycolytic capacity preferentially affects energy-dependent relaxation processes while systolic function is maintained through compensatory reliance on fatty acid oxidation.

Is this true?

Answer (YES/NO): NO